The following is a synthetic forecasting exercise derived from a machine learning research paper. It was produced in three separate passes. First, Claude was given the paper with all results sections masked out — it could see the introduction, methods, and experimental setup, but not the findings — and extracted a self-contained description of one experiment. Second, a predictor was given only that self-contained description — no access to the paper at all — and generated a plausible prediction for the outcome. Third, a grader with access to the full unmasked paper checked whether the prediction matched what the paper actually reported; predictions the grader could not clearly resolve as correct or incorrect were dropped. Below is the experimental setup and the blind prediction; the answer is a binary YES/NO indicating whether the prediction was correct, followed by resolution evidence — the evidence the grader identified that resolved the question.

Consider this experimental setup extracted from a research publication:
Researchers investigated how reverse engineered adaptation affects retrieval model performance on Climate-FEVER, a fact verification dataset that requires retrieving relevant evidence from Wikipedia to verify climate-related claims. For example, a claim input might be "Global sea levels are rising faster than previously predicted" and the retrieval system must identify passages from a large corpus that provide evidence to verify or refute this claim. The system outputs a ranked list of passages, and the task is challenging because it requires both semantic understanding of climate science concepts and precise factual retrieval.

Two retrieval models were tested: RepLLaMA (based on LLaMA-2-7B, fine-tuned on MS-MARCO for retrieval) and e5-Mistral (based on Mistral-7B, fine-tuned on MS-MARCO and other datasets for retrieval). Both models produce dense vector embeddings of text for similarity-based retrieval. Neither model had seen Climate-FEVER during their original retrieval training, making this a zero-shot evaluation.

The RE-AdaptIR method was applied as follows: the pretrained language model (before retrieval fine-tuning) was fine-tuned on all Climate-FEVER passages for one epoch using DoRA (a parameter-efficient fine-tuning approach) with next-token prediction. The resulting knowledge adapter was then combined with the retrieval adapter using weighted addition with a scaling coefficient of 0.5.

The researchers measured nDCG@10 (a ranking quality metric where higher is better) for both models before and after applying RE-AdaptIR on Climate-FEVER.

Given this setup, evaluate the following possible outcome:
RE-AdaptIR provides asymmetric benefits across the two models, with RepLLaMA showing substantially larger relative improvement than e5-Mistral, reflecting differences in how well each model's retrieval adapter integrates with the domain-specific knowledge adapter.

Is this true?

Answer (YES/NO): NO